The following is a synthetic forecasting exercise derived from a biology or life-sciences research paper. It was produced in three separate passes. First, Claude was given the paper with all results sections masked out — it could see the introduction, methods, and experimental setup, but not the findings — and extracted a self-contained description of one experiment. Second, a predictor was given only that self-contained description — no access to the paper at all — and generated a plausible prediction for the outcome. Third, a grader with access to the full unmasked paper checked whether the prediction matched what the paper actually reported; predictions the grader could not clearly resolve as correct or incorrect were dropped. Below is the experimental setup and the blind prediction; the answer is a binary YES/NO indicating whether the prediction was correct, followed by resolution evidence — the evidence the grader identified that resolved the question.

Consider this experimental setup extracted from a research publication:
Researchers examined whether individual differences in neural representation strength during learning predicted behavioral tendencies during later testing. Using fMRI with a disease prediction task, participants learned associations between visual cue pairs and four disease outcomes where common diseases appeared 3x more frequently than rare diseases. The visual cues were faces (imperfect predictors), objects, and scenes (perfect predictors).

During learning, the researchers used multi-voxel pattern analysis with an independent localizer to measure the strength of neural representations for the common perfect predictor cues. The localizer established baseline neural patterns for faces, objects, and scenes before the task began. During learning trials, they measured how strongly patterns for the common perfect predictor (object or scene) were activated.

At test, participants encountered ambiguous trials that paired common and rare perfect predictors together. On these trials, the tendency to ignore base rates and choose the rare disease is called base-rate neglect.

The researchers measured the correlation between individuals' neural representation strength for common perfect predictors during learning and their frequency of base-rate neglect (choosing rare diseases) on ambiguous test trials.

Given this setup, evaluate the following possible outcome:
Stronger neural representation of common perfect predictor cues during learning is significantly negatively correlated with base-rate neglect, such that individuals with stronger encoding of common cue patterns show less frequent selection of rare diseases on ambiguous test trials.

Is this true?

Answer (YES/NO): NO